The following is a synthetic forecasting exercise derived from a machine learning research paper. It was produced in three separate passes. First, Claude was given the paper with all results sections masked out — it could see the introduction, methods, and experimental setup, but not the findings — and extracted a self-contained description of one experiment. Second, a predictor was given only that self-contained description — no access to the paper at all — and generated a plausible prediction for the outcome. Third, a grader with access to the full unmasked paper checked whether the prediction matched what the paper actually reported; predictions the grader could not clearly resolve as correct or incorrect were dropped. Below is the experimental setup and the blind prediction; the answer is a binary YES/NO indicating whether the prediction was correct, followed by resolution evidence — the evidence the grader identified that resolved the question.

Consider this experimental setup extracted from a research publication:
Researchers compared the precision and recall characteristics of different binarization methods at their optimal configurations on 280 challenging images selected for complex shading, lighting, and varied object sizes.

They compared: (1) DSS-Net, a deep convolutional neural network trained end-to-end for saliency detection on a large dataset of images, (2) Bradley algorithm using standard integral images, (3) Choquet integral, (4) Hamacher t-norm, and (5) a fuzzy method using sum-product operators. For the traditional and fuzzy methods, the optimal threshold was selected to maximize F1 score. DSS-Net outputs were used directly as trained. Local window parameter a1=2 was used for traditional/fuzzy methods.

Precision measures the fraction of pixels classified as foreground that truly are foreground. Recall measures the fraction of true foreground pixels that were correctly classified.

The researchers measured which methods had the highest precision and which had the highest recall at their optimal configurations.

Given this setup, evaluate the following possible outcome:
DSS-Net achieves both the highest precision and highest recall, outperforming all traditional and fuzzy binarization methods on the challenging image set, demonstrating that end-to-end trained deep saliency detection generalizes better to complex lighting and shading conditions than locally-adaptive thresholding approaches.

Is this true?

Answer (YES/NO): NO